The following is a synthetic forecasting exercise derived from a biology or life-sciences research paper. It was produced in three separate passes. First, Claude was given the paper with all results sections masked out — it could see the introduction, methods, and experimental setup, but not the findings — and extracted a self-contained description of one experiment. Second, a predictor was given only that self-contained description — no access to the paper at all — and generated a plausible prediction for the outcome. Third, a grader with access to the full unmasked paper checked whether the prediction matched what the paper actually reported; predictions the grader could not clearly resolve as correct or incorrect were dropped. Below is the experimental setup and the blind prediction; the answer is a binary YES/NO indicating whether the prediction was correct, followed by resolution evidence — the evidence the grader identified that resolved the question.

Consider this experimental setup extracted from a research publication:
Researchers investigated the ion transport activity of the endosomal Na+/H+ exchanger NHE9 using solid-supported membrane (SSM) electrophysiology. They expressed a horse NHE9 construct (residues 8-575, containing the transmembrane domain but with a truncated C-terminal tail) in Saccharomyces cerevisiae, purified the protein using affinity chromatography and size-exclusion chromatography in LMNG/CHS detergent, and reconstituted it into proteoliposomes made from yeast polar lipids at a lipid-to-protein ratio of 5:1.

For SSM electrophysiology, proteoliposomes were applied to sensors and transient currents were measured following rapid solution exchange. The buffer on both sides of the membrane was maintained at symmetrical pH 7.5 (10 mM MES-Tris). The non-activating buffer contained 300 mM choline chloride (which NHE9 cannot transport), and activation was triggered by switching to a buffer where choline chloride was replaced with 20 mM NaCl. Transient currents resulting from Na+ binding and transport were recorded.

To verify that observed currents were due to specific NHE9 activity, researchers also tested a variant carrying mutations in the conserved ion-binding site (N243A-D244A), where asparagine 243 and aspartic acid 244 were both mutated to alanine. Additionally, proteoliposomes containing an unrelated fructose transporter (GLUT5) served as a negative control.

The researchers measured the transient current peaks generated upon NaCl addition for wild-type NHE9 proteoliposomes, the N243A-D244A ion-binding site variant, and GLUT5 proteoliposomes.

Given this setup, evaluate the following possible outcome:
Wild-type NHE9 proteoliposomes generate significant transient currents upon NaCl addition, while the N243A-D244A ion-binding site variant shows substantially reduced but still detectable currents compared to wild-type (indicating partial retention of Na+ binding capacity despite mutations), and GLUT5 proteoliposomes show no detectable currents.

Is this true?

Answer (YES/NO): NO